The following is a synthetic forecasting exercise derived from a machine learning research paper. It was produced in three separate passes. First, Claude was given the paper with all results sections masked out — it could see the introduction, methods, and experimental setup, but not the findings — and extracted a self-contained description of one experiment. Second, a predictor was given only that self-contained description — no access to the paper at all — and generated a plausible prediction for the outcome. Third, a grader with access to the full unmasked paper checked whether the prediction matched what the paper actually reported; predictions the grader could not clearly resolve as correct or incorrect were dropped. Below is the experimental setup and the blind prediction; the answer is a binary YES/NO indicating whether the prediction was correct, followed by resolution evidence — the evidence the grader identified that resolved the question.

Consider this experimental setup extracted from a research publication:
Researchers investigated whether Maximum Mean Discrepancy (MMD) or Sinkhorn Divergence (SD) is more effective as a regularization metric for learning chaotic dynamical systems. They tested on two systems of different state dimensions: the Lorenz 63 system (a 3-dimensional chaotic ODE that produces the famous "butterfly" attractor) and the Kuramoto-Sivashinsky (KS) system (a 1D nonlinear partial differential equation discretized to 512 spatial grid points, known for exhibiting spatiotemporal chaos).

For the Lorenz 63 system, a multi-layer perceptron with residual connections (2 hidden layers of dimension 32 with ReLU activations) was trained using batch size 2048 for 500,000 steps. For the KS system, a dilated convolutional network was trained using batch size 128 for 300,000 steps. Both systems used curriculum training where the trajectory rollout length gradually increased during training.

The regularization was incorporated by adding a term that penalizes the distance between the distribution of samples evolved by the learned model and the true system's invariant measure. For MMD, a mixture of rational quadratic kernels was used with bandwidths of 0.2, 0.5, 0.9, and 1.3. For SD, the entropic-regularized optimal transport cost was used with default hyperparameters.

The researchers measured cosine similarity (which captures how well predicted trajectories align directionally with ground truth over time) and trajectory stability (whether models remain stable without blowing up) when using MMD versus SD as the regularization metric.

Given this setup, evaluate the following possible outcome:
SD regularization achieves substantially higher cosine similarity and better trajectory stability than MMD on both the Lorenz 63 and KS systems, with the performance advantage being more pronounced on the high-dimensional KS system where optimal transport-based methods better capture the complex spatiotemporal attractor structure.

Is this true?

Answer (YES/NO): NO